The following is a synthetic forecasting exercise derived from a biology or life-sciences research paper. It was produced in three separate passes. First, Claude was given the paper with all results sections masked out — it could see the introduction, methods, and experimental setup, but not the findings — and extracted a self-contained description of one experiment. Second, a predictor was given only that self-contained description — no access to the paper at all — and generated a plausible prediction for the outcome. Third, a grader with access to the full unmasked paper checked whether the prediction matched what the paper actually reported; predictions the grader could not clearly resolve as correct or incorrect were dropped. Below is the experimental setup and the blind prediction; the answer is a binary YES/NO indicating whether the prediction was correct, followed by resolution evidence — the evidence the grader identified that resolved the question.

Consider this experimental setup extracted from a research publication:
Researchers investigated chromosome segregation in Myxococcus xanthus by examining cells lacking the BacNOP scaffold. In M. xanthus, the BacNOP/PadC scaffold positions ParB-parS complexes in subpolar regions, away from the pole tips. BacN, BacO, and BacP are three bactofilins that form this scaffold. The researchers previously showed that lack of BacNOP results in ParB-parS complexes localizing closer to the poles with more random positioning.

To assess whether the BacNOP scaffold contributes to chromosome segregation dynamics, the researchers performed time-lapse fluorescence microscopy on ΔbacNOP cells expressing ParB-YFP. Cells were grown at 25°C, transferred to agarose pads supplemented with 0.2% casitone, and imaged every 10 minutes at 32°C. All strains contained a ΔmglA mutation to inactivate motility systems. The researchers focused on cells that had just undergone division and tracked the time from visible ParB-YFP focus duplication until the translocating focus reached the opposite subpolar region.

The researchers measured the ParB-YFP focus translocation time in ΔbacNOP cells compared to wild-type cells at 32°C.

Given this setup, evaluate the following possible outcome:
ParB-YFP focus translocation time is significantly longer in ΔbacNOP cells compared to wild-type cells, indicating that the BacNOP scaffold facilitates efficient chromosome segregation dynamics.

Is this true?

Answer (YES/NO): YES